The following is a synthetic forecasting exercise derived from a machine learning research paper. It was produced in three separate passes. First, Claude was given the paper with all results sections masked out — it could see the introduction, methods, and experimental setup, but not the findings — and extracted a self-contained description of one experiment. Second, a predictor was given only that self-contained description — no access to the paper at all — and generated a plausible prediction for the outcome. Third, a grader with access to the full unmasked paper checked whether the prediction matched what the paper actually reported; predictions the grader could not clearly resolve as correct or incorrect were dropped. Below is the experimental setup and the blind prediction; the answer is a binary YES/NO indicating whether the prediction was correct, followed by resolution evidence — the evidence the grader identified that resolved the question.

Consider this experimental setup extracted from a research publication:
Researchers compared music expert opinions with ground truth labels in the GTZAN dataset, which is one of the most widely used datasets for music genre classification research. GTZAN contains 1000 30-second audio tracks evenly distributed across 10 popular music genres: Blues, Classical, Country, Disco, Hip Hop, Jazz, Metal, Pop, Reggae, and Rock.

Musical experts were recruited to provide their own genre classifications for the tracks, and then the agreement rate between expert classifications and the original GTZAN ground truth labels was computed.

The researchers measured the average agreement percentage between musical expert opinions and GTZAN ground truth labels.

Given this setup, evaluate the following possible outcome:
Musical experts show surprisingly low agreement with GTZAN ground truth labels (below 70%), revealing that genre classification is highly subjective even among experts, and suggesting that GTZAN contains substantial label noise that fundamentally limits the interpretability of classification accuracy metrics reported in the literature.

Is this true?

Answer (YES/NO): YES